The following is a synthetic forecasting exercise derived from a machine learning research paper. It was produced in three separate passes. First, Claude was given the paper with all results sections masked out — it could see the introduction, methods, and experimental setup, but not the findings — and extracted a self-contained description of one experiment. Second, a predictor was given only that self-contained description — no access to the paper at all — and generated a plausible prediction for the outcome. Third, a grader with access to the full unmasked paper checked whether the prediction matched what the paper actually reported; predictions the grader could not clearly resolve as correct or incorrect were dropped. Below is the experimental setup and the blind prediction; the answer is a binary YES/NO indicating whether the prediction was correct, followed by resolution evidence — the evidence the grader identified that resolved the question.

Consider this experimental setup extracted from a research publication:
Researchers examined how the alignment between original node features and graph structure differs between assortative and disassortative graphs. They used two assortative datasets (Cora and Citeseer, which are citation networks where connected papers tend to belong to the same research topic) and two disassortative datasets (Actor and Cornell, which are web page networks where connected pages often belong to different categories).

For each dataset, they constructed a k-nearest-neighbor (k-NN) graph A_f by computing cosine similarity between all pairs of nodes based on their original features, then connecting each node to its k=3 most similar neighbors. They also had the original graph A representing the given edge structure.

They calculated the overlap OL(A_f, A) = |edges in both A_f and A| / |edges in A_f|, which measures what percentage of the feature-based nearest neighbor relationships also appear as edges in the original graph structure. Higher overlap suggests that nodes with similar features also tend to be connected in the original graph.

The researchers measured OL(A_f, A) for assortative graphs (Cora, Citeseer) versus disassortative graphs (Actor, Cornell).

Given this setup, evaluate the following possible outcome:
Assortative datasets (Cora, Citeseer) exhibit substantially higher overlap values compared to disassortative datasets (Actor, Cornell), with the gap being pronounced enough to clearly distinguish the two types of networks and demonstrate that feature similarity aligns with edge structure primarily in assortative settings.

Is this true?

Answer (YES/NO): YES